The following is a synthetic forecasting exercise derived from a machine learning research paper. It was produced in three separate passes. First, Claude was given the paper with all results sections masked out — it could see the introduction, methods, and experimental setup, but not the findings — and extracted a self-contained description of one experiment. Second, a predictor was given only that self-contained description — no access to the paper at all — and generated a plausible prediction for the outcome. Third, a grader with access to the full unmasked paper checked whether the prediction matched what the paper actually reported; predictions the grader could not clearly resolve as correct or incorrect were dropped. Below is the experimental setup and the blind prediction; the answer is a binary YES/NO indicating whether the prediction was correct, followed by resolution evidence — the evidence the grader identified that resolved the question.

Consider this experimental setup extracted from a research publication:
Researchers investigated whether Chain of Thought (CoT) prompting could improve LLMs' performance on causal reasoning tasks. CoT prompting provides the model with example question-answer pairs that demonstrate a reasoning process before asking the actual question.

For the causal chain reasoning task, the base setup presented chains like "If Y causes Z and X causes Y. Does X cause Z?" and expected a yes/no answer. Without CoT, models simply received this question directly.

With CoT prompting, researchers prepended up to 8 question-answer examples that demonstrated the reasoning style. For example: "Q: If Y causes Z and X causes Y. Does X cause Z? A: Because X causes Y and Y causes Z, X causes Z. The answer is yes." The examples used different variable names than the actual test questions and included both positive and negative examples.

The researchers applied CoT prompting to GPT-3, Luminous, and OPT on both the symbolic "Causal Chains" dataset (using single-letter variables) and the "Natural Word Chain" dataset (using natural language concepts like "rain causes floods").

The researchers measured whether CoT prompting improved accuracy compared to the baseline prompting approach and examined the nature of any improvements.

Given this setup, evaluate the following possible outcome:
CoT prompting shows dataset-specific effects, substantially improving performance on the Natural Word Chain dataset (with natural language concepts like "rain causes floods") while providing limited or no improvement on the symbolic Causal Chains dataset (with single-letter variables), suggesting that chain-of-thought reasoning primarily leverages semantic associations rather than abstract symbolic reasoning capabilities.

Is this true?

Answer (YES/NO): NO